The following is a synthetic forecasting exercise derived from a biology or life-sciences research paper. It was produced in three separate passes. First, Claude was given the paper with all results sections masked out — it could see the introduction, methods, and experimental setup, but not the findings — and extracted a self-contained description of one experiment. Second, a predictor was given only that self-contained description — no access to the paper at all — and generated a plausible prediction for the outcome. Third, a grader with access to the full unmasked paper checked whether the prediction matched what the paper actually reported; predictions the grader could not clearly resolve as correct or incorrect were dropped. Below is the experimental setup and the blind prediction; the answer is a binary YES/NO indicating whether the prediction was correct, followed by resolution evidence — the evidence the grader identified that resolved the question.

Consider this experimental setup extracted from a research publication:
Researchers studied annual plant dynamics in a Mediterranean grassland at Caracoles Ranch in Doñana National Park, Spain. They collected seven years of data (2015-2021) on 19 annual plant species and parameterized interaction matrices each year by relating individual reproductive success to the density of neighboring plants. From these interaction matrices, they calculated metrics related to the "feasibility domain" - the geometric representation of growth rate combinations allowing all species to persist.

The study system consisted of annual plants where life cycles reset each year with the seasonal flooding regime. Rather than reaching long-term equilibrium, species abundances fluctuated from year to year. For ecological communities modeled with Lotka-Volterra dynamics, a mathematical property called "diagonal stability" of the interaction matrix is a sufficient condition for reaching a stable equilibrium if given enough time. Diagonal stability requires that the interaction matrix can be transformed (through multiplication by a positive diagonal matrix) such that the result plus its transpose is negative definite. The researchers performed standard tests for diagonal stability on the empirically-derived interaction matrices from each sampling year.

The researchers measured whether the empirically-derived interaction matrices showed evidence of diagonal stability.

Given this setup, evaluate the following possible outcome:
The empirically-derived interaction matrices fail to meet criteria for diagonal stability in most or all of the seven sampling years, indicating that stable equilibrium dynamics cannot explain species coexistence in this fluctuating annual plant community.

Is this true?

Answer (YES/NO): YES